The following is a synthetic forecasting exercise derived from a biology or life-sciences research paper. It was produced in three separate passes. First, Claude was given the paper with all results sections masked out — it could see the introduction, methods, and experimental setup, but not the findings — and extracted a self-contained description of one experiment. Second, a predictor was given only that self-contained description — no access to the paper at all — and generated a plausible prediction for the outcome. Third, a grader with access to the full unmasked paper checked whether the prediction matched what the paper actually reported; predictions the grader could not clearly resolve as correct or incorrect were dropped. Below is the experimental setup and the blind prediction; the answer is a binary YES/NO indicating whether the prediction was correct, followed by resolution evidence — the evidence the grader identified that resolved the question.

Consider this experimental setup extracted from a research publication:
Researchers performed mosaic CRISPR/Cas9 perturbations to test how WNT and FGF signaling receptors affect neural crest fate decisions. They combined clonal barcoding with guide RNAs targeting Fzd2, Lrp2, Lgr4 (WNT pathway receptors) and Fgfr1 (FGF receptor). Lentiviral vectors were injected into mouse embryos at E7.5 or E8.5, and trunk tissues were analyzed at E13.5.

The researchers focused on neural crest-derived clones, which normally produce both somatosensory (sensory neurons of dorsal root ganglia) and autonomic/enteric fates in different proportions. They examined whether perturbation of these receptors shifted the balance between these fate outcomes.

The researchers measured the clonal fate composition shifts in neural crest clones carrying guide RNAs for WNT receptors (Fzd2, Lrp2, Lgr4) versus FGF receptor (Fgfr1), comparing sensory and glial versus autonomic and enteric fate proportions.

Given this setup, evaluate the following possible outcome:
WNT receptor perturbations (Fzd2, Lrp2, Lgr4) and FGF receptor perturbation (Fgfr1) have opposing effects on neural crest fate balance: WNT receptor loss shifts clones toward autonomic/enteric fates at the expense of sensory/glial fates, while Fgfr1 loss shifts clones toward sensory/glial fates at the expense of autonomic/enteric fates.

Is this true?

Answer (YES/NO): NO